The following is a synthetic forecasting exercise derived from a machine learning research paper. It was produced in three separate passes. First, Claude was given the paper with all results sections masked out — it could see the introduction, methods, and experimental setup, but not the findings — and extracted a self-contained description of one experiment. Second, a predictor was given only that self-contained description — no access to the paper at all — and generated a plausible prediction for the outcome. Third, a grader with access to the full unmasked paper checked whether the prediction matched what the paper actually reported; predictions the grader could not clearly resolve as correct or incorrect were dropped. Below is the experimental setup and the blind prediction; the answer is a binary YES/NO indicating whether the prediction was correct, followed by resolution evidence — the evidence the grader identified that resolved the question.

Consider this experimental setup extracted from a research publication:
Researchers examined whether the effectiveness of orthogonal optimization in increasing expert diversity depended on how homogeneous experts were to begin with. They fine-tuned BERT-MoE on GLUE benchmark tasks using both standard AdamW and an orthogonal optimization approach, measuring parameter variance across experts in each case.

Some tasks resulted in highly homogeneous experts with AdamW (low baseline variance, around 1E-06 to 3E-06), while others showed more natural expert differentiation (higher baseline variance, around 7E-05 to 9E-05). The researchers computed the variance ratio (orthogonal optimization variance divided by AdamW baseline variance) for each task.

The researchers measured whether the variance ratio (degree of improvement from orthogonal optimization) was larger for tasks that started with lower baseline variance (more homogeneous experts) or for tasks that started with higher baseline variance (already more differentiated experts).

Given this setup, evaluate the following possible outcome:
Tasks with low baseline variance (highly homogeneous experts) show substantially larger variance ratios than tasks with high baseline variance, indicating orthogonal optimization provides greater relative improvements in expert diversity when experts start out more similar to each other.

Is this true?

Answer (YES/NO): NO